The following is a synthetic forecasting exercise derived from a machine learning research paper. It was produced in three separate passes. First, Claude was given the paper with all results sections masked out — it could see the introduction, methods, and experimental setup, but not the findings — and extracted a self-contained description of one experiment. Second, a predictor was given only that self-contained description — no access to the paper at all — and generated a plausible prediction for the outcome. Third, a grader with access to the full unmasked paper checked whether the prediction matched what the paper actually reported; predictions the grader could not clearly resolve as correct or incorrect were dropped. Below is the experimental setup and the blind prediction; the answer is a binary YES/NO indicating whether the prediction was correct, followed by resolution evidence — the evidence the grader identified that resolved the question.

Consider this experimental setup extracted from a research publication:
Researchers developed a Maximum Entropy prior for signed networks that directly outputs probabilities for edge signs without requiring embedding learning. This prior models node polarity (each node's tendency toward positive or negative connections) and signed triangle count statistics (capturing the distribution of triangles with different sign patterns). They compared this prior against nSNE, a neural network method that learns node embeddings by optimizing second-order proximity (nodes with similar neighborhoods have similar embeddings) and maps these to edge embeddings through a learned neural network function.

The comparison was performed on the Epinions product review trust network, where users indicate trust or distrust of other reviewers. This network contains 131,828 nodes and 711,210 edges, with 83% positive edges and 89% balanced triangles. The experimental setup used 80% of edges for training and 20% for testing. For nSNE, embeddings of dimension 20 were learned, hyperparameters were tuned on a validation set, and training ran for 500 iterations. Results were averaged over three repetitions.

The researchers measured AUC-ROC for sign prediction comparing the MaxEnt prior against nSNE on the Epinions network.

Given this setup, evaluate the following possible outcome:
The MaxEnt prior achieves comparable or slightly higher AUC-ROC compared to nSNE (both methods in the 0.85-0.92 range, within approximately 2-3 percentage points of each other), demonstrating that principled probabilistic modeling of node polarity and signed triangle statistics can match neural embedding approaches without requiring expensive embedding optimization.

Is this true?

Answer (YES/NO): NO